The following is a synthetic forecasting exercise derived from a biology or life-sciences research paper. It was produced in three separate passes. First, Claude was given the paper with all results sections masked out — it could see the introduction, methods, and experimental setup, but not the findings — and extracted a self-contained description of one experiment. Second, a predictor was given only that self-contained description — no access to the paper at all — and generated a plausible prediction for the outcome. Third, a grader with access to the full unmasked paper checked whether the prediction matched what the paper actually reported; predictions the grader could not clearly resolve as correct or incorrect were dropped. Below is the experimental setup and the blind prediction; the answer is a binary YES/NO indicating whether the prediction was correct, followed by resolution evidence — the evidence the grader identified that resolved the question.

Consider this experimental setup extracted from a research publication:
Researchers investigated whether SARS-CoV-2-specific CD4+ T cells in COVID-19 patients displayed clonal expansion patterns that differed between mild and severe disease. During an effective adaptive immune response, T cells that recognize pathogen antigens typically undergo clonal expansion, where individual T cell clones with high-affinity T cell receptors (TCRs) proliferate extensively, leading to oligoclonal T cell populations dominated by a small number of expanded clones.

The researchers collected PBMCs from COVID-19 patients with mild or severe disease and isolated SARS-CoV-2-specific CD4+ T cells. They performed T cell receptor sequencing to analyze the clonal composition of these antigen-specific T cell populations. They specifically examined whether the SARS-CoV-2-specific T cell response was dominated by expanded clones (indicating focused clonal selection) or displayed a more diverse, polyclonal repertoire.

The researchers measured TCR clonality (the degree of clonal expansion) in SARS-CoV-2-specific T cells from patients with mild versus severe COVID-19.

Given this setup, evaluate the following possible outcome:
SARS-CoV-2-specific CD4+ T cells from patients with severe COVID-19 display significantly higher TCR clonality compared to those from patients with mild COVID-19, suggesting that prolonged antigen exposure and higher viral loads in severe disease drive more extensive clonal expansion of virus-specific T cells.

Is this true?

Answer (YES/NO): NO